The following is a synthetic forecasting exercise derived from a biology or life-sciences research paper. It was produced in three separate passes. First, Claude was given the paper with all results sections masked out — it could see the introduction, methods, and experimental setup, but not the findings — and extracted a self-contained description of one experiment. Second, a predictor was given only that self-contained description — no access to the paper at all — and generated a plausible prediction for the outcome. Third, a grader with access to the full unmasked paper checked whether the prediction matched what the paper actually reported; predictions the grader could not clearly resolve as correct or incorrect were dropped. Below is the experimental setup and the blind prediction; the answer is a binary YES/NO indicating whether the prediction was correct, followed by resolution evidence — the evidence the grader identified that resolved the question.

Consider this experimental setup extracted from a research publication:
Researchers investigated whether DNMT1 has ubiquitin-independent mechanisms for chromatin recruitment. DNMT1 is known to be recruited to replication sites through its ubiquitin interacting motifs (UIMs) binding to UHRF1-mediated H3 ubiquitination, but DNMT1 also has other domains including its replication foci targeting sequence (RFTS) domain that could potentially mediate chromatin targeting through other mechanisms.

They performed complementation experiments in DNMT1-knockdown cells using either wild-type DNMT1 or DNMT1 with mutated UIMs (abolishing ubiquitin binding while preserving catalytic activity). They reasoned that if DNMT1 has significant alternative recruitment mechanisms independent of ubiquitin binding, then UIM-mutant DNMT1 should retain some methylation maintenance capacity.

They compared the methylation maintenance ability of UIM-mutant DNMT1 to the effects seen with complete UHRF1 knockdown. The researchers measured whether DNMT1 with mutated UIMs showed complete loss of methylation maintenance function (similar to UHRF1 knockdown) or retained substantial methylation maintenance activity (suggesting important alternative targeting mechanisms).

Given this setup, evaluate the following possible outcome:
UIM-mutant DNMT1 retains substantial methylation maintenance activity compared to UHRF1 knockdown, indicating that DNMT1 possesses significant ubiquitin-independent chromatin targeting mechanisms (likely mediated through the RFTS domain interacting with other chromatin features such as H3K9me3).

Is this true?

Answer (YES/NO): NO